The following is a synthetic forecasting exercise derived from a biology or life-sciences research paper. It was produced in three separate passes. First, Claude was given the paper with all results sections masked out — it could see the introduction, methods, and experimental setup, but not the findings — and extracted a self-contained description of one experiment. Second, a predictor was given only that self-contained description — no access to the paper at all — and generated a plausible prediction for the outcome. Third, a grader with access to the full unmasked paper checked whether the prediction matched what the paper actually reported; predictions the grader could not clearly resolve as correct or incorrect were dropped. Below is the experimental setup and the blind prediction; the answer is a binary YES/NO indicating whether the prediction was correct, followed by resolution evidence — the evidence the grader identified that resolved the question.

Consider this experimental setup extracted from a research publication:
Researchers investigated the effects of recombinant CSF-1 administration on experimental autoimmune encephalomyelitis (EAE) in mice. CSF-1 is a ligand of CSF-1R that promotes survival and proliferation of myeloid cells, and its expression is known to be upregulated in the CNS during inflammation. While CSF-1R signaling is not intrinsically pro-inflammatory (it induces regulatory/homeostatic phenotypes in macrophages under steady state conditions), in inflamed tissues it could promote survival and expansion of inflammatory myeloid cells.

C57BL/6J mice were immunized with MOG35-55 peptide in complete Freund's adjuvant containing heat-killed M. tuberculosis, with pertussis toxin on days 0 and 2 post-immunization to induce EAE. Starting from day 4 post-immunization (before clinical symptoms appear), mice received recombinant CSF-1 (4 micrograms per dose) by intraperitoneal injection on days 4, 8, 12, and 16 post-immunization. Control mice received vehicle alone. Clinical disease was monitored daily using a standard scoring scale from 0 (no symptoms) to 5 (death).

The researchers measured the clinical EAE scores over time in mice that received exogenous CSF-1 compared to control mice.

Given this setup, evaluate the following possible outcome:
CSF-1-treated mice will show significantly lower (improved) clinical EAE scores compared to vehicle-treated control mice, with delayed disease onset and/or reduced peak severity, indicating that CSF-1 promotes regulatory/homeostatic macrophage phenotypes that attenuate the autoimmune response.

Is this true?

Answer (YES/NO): NO